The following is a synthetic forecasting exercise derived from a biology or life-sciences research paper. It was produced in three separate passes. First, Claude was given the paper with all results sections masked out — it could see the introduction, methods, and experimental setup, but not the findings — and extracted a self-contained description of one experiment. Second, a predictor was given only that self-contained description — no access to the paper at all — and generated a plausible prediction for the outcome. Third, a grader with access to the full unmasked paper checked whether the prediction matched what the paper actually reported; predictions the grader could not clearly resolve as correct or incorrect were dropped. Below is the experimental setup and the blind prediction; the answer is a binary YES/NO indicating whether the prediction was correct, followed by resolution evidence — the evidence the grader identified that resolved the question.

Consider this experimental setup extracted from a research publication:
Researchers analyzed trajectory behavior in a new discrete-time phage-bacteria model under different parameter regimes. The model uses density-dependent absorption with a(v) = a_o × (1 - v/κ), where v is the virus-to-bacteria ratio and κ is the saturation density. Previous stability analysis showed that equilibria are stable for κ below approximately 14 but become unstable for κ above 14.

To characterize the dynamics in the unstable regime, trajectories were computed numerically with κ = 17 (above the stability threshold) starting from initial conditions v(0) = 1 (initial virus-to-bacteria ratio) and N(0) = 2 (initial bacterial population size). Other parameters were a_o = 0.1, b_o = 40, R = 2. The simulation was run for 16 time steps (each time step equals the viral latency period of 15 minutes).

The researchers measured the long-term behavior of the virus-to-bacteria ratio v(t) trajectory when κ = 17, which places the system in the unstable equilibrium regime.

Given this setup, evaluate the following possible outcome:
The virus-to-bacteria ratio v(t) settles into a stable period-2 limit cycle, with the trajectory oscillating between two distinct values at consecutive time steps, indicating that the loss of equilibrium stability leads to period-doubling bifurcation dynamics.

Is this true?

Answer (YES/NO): YES